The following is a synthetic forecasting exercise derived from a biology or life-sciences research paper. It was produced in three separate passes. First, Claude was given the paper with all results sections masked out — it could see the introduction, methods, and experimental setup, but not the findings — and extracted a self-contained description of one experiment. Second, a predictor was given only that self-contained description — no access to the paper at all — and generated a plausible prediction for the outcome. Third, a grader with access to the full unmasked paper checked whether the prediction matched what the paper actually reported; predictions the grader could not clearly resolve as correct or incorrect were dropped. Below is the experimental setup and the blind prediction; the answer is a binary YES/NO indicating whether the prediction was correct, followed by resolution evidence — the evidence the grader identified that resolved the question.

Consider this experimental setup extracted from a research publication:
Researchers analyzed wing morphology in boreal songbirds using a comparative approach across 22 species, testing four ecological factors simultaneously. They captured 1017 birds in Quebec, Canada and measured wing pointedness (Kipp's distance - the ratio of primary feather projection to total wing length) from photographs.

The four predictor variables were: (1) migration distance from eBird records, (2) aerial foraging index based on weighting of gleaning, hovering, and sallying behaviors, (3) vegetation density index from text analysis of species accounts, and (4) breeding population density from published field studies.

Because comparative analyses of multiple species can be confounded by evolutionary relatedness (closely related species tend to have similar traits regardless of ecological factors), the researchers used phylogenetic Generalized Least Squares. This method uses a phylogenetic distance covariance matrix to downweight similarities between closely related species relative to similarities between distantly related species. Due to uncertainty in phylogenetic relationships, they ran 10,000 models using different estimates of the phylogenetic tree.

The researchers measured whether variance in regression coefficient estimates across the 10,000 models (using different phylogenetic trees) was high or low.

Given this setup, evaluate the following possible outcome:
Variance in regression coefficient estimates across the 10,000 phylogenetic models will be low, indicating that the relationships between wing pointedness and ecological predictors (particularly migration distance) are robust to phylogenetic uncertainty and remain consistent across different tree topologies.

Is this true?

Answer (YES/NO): YES